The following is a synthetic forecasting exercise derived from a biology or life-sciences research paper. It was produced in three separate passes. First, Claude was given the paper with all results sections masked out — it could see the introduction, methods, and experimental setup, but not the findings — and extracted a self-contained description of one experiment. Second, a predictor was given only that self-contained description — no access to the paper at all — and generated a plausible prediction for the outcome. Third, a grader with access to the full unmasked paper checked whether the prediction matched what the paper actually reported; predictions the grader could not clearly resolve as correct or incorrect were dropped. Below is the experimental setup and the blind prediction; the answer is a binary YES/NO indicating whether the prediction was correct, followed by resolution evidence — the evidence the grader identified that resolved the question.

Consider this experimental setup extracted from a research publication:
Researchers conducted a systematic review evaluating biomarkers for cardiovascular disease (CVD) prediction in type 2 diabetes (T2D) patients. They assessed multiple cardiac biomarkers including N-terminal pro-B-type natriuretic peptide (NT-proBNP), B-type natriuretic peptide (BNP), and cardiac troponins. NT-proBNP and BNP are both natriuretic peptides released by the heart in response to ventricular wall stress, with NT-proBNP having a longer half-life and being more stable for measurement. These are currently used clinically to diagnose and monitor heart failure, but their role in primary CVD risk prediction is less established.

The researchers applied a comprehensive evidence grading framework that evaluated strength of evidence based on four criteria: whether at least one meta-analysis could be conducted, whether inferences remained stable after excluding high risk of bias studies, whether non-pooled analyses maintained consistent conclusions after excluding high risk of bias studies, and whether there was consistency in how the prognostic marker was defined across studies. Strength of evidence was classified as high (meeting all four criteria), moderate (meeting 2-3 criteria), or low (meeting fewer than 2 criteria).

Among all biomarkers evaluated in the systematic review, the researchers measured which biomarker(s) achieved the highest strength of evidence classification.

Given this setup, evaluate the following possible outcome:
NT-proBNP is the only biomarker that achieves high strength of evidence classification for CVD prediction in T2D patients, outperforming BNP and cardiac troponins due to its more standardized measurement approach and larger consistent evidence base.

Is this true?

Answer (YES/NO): NO